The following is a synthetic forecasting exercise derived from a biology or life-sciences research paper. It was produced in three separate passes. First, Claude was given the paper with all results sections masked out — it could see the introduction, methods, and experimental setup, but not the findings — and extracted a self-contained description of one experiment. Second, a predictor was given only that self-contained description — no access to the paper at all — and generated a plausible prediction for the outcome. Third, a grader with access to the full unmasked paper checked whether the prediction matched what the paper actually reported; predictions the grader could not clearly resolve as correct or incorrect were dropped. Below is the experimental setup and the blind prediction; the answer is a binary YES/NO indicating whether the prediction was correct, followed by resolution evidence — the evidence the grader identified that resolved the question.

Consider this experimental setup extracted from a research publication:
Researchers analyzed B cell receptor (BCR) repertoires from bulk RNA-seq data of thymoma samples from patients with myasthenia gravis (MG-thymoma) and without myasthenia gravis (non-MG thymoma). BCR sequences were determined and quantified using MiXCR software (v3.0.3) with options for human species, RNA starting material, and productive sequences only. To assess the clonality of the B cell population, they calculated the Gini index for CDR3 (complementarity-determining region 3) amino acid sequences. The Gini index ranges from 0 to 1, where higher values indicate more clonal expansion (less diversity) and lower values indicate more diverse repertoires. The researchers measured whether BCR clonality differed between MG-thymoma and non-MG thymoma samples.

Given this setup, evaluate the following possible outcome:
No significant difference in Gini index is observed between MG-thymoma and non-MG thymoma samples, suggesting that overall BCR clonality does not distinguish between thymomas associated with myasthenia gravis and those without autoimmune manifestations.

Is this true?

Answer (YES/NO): NO